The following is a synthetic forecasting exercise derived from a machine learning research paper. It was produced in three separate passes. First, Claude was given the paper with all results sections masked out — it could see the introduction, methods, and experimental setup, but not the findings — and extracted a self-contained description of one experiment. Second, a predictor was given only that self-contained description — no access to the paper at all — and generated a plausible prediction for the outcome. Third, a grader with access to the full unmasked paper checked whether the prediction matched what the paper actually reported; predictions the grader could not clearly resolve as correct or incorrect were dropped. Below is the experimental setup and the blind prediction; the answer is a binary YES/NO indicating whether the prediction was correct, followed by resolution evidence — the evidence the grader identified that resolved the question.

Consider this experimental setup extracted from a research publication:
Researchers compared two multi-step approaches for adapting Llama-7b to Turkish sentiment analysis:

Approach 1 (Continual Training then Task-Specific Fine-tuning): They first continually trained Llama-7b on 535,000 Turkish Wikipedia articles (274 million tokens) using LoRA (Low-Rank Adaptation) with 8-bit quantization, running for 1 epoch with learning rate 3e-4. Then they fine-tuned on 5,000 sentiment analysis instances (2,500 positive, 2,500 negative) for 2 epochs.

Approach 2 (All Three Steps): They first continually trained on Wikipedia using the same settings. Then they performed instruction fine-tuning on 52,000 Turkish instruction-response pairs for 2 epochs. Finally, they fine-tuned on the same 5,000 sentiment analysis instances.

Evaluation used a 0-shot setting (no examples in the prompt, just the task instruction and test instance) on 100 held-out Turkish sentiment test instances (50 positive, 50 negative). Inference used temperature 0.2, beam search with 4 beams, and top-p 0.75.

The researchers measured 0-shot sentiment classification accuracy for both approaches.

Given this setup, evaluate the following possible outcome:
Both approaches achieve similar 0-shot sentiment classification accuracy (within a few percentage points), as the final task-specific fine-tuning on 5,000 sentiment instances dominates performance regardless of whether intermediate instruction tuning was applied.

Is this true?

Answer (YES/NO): NO